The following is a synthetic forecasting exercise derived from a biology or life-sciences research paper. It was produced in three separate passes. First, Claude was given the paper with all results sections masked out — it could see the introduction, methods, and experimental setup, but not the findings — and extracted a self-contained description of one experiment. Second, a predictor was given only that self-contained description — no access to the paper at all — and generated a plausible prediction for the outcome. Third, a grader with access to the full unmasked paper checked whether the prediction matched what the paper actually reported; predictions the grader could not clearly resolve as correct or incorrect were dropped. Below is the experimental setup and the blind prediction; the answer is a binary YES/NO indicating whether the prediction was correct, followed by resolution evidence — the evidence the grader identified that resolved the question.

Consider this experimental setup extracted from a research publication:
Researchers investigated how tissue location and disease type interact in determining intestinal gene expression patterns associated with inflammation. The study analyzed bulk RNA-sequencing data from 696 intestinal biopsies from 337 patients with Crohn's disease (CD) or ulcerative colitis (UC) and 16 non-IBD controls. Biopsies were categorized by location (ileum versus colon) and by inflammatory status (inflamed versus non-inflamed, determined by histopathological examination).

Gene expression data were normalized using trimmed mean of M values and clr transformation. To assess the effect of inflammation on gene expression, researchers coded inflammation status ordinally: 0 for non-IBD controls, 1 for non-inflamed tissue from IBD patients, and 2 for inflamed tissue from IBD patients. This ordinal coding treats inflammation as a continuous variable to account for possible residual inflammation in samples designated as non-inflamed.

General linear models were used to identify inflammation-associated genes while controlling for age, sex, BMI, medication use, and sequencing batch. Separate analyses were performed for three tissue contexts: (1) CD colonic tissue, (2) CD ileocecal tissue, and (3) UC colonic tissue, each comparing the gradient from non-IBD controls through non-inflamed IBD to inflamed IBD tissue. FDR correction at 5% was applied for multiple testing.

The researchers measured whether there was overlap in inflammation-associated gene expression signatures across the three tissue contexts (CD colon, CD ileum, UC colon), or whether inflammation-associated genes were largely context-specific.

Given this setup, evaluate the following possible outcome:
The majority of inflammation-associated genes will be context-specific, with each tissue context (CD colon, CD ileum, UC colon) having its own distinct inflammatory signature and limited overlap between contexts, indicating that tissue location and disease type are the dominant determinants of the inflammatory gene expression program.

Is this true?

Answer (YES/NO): NO